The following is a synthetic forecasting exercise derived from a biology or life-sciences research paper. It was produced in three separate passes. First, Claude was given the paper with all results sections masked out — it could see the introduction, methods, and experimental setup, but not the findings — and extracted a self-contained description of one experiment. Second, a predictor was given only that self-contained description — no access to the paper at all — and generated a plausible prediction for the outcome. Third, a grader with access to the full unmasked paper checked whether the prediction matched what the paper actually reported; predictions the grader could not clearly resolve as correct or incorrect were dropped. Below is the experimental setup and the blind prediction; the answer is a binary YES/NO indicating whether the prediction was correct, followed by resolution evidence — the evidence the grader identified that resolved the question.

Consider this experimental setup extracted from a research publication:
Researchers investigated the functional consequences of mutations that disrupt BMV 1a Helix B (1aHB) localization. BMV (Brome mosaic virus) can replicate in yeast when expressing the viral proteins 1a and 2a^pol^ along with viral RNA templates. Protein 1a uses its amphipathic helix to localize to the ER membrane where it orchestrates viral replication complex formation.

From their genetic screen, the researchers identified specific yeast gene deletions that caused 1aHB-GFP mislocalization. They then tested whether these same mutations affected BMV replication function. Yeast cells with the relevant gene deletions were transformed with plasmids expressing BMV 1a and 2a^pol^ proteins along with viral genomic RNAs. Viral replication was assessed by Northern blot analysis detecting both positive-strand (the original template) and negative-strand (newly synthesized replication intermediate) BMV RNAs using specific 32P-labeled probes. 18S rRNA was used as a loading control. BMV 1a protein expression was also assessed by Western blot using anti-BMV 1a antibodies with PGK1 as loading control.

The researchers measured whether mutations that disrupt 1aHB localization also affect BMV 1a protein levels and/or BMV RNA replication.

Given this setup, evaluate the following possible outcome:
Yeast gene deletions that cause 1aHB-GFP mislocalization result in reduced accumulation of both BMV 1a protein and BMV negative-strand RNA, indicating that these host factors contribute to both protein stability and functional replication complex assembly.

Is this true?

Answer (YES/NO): YES